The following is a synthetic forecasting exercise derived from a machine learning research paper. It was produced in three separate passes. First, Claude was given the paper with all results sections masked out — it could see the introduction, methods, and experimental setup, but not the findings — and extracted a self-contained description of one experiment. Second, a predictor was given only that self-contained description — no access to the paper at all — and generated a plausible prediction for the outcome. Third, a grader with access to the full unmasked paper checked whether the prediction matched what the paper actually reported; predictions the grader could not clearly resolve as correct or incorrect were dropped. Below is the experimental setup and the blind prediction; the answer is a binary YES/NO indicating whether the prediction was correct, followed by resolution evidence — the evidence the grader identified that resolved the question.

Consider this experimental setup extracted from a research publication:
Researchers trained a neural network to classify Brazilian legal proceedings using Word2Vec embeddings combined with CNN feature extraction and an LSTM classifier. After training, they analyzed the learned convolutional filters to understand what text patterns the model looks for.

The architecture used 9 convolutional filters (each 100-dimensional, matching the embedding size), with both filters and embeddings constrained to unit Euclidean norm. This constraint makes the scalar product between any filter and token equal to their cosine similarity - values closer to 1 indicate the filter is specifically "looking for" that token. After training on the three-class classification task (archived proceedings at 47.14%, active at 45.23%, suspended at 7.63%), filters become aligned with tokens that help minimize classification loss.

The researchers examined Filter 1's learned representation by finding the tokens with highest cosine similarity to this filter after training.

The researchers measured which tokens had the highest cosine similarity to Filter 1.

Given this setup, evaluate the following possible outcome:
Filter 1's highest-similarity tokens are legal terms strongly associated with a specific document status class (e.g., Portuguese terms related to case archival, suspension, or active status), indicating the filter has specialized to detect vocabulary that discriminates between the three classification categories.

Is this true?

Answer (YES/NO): NO